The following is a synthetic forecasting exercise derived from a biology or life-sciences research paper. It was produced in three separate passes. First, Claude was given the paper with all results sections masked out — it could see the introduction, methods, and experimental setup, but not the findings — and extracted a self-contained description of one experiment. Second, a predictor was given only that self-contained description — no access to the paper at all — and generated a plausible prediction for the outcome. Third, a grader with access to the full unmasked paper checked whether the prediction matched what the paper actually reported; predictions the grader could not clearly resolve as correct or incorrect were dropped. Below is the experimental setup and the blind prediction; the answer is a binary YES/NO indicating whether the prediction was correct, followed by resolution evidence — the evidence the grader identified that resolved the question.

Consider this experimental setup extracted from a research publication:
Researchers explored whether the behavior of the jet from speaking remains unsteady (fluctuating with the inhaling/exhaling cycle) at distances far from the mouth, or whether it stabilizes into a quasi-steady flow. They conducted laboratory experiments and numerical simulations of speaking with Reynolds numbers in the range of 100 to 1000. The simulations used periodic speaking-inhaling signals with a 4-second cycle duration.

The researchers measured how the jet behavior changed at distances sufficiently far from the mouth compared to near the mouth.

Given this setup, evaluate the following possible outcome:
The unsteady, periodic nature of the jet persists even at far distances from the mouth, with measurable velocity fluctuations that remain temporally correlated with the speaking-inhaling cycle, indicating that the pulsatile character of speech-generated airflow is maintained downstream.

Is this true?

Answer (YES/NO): NO